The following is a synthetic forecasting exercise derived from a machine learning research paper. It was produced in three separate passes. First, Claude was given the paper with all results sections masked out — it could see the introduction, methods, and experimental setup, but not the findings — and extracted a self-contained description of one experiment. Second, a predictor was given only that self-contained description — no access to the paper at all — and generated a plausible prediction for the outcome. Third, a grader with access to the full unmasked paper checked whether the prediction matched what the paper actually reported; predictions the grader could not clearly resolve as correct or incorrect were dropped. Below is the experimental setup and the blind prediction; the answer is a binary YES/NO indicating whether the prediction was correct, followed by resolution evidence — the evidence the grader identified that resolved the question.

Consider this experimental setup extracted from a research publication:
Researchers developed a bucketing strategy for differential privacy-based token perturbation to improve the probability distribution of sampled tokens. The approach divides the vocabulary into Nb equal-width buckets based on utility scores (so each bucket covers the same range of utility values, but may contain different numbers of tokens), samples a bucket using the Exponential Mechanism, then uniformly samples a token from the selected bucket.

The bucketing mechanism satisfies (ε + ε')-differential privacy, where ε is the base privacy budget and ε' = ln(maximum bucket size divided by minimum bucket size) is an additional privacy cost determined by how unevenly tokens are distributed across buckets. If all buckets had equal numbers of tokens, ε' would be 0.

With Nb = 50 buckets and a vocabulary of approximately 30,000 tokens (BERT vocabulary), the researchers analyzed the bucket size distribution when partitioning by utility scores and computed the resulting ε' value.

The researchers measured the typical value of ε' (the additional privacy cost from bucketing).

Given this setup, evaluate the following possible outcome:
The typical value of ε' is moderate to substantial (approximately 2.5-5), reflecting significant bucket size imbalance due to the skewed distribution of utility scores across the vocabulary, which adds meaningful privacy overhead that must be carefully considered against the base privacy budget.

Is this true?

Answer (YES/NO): NO